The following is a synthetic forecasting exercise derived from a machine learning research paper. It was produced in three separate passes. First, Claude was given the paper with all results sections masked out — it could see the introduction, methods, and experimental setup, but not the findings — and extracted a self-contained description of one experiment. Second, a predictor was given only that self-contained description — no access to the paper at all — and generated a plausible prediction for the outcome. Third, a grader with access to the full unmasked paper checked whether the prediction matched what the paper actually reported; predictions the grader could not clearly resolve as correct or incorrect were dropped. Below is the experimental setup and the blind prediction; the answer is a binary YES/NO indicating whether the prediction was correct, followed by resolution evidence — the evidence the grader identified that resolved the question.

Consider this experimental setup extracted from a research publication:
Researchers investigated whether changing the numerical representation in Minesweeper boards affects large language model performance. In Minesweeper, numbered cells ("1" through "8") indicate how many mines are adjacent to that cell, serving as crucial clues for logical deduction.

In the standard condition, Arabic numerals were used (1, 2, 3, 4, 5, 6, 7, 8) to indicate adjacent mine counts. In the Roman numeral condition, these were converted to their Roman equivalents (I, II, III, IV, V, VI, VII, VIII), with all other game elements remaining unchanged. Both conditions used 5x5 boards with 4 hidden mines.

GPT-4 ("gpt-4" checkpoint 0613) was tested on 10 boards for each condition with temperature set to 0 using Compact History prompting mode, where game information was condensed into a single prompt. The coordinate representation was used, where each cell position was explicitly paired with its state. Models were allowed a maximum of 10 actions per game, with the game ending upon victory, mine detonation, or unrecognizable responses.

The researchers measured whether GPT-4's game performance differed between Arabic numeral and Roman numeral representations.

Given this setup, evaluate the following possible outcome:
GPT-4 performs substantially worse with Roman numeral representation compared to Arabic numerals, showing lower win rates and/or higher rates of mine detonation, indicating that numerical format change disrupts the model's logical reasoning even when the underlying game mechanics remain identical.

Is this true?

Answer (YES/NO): NO